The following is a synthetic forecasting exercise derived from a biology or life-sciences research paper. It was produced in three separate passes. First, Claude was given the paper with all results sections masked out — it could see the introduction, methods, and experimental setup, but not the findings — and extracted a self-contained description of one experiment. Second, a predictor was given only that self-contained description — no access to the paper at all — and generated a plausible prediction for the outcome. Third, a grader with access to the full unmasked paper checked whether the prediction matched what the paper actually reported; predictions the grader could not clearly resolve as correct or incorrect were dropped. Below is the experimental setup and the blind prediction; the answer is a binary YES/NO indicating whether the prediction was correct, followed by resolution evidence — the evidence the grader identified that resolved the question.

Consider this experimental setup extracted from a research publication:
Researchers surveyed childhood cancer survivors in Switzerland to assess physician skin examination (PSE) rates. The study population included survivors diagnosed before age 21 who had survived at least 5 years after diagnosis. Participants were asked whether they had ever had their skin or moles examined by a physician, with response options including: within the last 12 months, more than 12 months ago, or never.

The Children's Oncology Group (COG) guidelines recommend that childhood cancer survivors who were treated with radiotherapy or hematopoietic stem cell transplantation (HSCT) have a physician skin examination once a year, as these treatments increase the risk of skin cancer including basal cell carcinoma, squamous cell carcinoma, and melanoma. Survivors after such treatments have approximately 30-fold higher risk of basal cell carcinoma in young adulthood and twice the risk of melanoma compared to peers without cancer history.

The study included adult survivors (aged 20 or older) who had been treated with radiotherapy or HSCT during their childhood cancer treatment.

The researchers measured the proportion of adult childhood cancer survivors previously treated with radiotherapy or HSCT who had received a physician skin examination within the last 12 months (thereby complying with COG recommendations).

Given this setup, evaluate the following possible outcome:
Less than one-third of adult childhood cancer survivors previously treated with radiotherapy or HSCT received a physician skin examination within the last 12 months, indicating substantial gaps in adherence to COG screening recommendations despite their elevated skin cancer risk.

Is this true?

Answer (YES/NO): YES